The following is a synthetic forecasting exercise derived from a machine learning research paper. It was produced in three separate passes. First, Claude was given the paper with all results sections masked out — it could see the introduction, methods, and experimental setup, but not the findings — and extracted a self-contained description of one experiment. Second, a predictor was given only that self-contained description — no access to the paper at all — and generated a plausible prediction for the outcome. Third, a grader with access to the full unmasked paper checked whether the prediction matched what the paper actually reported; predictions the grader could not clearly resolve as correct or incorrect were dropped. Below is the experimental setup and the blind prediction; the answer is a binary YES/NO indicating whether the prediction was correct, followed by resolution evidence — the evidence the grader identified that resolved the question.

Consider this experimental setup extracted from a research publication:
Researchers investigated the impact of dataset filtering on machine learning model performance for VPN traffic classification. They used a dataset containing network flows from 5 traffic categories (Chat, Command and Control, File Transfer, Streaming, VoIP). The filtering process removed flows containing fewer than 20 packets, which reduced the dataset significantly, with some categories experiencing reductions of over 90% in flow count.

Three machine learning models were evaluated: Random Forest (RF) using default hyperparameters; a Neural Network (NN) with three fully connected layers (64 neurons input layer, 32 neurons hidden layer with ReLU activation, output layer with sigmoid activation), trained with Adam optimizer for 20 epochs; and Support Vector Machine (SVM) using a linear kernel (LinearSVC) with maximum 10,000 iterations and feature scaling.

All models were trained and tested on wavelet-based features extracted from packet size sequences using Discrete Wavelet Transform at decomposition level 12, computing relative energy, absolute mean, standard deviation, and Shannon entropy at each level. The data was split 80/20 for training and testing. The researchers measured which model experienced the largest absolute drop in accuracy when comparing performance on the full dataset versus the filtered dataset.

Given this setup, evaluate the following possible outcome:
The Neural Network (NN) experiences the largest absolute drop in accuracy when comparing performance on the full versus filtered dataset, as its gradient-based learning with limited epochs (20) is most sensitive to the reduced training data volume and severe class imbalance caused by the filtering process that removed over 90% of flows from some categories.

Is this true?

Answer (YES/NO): NO